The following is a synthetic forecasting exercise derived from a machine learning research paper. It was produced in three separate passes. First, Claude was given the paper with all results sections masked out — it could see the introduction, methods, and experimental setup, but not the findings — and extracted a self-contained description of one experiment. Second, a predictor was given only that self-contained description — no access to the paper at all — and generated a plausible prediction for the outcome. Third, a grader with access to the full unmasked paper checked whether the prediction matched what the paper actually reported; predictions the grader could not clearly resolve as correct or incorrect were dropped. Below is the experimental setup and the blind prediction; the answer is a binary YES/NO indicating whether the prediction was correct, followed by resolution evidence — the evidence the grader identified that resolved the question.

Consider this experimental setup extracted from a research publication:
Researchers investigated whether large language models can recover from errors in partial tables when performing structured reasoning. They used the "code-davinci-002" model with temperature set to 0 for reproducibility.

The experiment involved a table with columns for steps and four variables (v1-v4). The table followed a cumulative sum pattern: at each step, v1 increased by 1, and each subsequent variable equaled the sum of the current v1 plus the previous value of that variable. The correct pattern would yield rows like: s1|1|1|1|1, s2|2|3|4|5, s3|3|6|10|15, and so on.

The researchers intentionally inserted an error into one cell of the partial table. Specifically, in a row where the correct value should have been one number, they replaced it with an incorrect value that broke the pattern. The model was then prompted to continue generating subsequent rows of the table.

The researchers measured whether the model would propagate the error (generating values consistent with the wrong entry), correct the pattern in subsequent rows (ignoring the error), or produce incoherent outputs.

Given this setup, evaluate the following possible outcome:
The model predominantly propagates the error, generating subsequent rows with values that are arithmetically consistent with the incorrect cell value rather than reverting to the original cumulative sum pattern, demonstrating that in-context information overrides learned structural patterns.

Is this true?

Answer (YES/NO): NO